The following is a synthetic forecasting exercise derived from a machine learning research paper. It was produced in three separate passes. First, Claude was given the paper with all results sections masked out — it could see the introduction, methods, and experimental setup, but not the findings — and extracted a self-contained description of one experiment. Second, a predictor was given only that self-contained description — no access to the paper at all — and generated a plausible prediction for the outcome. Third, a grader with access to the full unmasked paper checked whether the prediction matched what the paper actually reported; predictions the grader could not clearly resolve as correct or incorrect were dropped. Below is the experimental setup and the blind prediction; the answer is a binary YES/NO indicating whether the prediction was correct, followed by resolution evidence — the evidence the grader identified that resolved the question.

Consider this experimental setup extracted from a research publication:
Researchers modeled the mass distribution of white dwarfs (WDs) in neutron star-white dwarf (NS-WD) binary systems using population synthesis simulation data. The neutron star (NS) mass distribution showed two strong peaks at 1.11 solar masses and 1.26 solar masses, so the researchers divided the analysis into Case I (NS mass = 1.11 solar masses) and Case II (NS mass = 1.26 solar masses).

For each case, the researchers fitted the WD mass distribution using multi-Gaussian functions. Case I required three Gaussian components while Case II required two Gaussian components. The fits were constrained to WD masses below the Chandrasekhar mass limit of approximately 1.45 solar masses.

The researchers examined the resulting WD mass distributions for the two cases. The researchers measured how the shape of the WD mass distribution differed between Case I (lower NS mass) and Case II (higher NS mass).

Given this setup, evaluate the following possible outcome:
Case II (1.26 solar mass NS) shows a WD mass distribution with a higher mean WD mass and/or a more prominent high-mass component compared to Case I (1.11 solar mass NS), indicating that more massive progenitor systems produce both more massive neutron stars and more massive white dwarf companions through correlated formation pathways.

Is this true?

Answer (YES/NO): NO